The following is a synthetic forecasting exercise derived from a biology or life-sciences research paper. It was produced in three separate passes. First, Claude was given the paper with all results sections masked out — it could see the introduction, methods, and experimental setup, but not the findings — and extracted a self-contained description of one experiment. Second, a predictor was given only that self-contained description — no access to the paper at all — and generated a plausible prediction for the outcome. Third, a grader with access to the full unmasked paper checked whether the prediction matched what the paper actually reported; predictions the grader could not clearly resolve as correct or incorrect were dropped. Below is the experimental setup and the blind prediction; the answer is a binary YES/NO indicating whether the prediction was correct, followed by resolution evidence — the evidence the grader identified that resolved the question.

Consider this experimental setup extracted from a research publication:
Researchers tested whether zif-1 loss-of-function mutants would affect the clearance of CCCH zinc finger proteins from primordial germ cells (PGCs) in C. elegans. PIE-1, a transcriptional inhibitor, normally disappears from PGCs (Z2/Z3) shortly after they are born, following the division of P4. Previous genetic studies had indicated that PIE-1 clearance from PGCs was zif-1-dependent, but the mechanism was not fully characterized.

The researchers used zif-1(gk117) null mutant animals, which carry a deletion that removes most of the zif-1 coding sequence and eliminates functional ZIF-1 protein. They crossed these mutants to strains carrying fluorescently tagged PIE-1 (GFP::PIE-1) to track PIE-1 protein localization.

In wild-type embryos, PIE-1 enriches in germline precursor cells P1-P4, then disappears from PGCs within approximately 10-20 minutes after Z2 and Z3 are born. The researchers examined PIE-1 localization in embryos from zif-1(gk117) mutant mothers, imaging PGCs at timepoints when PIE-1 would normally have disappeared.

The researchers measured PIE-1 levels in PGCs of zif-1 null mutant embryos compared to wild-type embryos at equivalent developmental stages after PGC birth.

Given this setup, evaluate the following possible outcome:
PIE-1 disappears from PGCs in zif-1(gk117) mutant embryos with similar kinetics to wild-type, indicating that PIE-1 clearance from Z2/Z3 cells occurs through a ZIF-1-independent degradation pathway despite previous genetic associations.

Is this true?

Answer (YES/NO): NO